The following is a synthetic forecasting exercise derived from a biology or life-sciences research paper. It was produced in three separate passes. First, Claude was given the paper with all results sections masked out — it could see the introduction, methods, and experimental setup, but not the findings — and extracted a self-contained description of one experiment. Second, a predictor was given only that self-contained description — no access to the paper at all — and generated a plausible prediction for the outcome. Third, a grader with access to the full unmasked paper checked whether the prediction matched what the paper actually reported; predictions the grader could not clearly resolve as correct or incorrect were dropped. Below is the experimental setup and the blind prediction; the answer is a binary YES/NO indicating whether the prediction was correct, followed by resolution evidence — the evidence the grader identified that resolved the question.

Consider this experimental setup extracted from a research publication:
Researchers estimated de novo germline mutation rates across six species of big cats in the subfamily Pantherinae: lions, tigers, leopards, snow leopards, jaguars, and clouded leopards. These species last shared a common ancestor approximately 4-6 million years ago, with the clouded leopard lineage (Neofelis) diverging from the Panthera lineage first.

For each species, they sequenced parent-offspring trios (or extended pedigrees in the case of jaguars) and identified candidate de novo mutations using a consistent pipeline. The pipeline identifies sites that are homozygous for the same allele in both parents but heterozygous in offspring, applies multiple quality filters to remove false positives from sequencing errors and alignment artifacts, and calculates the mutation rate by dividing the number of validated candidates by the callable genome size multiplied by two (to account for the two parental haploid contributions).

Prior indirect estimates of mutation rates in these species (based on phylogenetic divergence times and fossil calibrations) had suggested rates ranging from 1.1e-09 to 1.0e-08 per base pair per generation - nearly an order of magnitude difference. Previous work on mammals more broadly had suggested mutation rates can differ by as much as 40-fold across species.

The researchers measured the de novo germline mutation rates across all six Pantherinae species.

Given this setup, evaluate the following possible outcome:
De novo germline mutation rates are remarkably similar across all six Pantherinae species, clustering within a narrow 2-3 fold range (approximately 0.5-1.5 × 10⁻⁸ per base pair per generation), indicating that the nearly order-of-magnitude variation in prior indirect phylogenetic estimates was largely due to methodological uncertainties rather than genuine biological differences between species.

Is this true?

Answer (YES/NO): YES